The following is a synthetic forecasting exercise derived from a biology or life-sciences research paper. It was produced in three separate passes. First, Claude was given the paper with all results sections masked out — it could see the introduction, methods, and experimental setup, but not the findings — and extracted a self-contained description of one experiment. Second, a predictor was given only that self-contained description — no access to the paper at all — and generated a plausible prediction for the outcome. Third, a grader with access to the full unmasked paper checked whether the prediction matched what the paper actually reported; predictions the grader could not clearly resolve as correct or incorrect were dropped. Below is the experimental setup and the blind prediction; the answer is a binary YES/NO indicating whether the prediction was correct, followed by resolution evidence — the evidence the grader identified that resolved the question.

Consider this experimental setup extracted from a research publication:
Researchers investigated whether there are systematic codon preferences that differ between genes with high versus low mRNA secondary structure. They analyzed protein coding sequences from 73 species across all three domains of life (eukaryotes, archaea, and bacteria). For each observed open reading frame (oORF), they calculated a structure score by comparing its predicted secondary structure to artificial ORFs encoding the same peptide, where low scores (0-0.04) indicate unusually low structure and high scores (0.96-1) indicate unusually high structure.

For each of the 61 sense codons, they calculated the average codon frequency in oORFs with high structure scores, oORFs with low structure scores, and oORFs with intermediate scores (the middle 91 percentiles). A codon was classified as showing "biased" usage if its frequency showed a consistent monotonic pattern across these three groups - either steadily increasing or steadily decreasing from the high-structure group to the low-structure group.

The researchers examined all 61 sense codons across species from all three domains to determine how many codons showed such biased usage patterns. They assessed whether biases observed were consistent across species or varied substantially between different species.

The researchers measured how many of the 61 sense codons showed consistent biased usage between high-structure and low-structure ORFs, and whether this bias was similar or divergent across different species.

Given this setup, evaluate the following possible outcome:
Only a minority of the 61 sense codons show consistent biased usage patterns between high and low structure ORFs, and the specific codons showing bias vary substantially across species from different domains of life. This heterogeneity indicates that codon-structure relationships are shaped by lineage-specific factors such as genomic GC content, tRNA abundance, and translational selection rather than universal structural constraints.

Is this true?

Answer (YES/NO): NO